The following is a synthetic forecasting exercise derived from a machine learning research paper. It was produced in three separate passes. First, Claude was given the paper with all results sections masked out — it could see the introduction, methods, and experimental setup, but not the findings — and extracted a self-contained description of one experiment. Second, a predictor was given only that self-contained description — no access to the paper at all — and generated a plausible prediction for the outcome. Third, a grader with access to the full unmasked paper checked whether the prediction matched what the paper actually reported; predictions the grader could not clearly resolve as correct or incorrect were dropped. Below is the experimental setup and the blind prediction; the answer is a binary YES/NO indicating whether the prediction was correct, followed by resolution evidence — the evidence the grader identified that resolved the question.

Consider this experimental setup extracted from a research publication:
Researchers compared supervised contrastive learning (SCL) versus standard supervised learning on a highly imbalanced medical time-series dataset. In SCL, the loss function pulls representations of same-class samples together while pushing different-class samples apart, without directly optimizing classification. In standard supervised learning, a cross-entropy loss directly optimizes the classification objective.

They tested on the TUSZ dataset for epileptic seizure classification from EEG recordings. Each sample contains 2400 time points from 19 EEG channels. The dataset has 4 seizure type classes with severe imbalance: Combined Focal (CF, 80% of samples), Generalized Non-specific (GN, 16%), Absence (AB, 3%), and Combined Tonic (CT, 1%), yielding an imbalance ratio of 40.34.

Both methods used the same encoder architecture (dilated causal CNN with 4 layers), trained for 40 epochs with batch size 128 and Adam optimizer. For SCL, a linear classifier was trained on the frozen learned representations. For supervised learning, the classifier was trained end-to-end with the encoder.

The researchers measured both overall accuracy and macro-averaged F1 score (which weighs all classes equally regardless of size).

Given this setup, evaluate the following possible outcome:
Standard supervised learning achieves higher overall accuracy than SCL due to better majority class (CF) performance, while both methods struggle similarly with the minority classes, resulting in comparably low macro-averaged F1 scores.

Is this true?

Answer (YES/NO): NO